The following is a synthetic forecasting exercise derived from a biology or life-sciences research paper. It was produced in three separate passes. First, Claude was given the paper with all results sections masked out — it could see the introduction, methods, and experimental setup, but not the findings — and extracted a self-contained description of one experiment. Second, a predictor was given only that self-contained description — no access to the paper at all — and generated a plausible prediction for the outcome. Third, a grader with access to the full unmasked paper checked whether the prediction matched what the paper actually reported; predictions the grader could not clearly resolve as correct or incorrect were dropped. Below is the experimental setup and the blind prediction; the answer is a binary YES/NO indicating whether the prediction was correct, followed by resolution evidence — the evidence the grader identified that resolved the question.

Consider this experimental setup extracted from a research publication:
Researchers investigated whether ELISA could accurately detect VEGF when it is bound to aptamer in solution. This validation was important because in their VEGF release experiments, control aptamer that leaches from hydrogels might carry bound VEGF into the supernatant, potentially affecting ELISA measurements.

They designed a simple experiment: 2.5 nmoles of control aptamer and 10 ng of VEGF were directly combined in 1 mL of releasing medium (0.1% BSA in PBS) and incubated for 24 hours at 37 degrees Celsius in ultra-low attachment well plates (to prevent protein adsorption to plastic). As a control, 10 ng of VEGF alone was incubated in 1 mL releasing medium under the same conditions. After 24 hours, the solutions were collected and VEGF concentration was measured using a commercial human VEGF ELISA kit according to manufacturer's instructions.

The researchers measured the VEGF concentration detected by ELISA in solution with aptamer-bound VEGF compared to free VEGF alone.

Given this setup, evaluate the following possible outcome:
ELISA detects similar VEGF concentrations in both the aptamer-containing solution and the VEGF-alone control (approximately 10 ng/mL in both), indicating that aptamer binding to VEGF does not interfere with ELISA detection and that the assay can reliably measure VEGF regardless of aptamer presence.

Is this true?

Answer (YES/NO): NO